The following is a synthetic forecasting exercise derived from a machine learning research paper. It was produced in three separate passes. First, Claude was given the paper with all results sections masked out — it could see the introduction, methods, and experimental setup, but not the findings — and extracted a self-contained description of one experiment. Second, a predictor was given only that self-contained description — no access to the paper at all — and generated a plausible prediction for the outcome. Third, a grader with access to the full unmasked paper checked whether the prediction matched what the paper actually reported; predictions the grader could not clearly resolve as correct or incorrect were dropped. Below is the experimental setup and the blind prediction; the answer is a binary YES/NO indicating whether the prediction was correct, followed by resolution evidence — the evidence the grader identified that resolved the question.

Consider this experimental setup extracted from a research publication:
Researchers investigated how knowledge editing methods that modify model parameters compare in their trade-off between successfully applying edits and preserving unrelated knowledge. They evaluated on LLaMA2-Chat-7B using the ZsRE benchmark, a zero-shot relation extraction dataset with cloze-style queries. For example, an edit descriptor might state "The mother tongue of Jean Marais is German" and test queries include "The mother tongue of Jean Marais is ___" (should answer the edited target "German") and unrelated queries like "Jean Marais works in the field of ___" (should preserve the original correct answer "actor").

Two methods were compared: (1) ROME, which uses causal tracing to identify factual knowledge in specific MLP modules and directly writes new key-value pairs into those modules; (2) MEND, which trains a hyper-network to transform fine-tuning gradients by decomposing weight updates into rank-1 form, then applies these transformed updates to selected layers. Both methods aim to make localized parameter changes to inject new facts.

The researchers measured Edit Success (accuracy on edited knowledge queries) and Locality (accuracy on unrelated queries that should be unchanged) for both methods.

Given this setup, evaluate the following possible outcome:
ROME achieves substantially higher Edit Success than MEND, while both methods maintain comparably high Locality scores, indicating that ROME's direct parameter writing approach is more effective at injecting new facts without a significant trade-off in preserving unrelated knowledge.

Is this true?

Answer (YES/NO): NO